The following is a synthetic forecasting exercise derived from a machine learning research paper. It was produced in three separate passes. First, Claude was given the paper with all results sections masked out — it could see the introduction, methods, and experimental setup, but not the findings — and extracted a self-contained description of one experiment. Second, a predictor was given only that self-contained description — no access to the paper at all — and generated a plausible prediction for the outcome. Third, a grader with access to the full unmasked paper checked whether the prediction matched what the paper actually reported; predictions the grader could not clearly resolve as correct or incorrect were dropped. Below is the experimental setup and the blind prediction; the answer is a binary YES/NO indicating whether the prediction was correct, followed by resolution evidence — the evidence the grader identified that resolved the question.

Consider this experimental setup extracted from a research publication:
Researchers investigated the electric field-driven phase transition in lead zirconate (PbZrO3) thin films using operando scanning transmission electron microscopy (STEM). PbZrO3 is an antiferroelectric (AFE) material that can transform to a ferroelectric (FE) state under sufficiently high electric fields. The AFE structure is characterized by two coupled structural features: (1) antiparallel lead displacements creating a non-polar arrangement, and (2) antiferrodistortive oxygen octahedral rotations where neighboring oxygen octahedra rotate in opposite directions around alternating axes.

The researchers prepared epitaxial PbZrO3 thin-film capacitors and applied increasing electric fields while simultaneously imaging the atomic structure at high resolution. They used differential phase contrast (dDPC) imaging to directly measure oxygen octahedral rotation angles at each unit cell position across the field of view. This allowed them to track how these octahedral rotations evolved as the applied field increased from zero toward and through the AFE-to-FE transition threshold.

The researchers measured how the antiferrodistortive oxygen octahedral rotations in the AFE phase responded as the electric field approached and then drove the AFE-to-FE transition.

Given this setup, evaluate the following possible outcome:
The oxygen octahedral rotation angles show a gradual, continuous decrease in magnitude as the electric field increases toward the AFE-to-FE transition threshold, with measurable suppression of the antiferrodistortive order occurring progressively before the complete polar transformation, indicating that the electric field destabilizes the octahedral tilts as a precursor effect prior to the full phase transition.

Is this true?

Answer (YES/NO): NO